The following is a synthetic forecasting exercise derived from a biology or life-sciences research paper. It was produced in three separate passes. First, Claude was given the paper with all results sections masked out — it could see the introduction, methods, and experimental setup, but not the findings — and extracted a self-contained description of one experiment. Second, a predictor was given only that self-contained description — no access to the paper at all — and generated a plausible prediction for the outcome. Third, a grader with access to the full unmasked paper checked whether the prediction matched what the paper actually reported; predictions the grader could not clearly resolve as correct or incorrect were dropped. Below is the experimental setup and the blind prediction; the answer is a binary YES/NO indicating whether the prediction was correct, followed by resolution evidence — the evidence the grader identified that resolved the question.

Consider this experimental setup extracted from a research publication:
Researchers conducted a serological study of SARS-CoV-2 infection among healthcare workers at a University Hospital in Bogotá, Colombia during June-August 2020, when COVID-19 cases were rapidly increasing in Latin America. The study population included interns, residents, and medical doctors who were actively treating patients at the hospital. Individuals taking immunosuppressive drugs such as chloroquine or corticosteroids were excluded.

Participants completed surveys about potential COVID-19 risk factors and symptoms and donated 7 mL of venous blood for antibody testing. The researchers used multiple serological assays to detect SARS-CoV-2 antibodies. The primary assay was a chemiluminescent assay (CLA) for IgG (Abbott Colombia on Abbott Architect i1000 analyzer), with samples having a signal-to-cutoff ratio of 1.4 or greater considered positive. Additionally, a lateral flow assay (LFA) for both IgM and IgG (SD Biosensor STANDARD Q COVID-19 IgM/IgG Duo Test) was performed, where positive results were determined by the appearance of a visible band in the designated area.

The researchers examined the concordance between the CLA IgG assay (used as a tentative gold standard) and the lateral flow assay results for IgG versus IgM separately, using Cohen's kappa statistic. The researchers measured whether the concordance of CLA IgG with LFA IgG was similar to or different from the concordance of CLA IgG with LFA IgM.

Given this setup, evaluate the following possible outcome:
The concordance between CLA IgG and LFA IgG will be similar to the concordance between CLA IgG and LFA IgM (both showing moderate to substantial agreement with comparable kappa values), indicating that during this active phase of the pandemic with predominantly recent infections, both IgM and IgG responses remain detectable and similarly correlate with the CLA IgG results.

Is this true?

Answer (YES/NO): NO